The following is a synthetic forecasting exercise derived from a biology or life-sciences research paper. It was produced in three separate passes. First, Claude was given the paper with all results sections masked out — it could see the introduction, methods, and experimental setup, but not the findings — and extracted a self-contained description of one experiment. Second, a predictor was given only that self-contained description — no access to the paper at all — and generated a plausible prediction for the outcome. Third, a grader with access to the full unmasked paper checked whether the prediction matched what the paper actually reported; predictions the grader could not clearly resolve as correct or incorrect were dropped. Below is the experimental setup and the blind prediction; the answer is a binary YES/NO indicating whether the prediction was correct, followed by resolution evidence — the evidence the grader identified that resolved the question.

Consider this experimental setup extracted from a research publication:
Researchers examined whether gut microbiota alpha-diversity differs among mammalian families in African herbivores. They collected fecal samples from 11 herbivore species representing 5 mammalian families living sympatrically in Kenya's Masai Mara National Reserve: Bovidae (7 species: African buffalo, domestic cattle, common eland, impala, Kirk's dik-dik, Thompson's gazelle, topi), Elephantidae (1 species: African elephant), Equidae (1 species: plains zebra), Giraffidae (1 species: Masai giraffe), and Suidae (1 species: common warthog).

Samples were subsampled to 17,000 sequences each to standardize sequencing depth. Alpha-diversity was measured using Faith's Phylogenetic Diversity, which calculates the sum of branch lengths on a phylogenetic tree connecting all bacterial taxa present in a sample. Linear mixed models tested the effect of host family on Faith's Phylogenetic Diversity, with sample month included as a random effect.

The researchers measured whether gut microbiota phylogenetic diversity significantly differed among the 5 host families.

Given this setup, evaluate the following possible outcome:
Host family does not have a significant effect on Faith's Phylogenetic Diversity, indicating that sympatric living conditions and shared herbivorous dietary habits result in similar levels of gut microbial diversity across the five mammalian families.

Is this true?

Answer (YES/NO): NO